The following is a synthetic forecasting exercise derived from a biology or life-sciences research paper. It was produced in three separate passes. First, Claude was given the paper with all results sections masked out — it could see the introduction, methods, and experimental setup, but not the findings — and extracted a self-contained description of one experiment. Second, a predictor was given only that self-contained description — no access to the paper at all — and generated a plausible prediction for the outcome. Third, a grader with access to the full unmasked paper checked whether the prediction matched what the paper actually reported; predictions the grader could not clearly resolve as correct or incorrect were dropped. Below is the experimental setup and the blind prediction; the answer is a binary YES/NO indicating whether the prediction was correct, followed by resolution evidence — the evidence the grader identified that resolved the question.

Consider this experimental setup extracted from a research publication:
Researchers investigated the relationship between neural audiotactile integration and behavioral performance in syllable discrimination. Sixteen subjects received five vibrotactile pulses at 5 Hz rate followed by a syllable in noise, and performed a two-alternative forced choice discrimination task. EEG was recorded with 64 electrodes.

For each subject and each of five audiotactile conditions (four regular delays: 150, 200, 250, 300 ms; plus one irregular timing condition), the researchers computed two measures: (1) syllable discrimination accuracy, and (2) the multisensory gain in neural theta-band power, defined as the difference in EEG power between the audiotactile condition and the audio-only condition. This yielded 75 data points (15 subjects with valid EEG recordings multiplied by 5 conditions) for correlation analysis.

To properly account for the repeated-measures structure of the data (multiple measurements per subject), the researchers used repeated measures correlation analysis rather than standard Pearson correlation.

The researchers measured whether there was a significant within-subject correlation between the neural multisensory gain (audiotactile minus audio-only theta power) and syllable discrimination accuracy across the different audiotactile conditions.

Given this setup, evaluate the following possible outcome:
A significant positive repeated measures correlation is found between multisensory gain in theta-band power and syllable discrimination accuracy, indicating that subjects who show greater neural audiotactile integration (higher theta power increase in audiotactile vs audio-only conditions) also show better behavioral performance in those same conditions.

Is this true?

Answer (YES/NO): YES